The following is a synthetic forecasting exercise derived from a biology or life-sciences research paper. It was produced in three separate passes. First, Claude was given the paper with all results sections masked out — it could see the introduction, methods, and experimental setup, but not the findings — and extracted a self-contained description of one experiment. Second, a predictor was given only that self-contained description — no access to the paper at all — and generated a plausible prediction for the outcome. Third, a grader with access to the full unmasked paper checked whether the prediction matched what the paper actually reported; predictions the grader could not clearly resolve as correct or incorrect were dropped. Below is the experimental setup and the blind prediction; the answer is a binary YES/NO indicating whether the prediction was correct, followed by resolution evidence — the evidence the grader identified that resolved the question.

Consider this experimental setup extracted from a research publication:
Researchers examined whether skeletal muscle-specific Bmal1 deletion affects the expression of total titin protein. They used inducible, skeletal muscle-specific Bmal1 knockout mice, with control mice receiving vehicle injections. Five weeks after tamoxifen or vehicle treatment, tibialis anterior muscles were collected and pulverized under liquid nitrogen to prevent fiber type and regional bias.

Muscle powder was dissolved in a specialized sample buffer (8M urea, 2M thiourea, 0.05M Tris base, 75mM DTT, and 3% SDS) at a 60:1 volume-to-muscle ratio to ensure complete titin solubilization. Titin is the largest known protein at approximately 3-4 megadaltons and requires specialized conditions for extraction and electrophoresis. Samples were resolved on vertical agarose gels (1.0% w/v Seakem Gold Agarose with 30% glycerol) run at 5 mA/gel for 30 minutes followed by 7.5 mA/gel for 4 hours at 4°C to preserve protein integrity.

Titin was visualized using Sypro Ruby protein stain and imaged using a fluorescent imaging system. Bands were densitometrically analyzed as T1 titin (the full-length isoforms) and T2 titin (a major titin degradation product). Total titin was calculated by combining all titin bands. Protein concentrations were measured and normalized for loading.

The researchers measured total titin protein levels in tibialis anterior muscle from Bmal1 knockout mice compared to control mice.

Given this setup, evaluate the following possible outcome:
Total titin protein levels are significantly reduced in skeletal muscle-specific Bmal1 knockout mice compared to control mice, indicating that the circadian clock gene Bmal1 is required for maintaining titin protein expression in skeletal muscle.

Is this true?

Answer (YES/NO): NO